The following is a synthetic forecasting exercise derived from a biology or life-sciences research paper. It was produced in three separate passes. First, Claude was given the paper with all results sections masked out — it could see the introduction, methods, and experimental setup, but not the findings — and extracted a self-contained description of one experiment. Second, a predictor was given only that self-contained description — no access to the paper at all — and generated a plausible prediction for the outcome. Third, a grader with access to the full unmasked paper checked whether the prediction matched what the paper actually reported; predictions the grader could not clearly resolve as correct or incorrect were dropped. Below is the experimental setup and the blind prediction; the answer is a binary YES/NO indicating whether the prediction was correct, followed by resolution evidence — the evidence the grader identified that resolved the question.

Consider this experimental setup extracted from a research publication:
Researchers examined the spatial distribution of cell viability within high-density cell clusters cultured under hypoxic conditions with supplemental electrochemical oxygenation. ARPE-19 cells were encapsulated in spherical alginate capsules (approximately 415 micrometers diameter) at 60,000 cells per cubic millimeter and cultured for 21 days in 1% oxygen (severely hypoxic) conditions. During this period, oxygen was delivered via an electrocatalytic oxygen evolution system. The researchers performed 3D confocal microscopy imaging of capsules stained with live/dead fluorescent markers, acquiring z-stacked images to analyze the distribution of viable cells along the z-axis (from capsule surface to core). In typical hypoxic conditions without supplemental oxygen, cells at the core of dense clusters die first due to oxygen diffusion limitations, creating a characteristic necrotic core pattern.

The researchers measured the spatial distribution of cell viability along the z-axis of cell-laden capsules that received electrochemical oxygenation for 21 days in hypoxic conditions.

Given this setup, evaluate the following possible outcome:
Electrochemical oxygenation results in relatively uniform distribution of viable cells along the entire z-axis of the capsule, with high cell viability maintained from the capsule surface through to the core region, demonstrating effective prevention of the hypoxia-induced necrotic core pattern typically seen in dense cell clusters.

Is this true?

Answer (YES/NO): YES